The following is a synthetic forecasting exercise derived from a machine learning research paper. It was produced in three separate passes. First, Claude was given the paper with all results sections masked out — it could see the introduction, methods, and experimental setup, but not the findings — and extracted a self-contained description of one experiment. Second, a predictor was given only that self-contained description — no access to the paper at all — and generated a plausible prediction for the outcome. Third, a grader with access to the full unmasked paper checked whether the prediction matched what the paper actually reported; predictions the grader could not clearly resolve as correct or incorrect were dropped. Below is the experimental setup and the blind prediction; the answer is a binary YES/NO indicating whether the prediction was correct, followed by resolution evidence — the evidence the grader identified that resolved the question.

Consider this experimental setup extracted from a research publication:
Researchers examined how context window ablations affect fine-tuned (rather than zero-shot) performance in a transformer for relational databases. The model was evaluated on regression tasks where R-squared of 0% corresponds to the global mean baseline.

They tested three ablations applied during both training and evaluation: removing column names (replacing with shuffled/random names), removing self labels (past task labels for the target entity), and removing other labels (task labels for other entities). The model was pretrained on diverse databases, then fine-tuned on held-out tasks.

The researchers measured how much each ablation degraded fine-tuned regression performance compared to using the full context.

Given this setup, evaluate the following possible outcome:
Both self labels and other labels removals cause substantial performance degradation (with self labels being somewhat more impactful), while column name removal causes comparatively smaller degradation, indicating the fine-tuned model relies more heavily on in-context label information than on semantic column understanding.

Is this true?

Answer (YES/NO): NO